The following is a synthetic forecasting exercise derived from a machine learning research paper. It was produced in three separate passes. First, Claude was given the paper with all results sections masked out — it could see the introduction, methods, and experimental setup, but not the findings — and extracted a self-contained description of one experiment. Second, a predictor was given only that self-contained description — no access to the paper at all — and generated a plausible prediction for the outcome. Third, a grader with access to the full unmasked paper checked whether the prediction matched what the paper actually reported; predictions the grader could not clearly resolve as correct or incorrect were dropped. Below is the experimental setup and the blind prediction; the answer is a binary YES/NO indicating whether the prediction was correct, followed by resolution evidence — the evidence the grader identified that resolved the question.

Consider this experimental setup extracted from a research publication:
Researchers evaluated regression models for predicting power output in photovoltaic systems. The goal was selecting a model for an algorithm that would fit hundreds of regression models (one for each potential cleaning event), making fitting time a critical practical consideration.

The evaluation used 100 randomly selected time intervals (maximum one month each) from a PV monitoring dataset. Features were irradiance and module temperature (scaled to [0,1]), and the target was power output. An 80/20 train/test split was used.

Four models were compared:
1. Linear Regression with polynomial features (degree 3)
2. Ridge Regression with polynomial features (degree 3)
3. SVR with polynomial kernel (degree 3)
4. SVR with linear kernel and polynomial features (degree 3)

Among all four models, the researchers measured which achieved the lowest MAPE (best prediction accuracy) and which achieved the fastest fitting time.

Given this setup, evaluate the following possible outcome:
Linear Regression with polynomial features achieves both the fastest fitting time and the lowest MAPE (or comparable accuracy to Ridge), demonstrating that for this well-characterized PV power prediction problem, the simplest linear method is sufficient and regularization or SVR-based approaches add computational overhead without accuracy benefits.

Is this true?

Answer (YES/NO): NO